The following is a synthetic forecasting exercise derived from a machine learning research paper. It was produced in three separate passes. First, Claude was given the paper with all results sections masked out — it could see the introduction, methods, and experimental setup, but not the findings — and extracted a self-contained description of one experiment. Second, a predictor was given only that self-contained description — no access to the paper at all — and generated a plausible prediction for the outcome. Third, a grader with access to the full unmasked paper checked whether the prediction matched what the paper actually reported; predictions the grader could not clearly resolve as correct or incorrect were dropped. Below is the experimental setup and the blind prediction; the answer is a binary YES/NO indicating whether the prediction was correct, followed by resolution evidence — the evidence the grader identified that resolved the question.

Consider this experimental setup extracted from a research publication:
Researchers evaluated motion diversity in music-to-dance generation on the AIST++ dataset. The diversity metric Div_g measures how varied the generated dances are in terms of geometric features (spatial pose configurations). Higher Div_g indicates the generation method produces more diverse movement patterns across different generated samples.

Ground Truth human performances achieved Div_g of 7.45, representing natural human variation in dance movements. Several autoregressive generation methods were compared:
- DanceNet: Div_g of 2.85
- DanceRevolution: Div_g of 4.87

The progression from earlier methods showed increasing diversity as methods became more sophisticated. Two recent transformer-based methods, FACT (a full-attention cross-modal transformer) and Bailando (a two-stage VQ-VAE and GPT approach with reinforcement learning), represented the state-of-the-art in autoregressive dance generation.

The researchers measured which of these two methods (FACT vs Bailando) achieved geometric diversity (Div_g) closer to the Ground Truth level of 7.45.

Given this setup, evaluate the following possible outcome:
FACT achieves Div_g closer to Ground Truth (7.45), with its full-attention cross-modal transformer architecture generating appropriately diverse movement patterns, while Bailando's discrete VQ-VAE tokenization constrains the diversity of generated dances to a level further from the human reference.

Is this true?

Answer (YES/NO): NO